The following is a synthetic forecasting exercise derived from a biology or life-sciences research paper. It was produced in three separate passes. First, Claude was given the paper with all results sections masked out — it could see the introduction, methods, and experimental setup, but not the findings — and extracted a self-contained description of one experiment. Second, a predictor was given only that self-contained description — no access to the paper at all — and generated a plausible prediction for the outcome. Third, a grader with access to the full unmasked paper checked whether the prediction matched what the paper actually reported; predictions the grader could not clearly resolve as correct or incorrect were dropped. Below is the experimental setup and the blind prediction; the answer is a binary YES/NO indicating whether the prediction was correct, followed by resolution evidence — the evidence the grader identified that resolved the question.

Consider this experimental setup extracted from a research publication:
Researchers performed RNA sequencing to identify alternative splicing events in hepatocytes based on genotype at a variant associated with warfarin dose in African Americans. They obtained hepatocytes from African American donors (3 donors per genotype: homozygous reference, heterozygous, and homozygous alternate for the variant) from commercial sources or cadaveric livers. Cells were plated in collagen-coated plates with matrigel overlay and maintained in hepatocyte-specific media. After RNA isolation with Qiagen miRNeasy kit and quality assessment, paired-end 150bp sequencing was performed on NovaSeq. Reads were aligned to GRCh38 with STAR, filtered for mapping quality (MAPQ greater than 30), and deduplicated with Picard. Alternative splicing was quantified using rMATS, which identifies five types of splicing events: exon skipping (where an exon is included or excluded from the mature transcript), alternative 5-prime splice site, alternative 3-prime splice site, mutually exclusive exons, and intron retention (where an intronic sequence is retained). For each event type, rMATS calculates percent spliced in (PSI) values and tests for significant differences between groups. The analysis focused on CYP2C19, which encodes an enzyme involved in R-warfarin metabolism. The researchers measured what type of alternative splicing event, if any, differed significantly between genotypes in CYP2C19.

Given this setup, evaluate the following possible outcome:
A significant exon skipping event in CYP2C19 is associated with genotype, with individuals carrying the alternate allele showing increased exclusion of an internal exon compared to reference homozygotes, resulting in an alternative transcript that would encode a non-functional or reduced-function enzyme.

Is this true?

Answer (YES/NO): NO